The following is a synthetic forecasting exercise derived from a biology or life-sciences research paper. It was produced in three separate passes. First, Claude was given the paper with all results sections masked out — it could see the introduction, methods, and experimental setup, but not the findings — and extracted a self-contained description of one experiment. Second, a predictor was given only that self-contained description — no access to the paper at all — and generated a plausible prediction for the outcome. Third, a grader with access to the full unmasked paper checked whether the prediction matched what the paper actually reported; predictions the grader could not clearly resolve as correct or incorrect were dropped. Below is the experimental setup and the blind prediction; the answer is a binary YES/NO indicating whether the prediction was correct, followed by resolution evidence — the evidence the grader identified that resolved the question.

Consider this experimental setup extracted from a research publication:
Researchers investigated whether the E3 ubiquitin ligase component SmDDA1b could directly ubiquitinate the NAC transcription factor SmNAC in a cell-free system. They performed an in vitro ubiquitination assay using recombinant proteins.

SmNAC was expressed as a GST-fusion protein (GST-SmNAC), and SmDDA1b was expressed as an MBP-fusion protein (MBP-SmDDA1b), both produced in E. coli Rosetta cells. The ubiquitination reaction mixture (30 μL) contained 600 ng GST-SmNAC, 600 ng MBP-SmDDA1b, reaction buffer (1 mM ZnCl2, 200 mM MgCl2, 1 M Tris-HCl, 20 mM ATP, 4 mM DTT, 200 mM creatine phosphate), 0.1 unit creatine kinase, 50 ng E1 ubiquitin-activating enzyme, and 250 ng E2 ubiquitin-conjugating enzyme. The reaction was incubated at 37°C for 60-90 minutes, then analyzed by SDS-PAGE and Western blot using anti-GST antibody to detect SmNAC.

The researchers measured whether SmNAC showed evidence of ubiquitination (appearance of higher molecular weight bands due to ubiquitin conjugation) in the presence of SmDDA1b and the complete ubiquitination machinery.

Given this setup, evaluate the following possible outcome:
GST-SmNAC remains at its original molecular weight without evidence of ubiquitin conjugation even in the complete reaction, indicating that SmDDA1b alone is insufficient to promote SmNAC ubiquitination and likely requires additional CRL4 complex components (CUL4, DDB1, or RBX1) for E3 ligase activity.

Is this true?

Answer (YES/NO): NO